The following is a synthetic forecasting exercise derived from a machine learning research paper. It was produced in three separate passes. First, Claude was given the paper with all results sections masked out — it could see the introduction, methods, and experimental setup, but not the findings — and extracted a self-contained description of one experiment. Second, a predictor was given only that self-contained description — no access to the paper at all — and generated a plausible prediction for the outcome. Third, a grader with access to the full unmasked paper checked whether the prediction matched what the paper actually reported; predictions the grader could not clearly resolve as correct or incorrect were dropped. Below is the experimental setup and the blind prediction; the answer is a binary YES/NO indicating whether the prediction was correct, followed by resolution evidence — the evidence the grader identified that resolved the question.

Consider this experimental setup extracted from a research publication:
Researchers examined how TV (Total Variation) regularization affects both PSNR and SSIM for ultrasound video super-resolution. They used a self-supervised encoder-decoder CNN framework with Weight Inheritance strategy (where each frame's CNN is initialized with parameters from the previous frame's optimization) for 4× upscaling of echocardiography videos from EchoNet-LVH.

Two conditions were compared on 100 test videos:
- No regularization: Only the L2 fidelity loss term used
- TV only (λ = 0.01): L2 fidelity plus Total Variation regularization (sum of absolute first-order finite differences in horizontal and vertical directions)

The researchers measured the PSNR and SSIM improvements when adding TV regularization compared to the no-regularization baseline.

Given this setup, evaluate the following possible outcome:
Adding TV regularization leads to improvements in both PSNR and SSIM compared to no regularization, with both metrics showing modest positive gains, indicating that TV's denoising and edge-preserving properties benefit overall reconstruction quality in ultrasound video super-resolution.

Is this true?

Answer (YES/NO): NO